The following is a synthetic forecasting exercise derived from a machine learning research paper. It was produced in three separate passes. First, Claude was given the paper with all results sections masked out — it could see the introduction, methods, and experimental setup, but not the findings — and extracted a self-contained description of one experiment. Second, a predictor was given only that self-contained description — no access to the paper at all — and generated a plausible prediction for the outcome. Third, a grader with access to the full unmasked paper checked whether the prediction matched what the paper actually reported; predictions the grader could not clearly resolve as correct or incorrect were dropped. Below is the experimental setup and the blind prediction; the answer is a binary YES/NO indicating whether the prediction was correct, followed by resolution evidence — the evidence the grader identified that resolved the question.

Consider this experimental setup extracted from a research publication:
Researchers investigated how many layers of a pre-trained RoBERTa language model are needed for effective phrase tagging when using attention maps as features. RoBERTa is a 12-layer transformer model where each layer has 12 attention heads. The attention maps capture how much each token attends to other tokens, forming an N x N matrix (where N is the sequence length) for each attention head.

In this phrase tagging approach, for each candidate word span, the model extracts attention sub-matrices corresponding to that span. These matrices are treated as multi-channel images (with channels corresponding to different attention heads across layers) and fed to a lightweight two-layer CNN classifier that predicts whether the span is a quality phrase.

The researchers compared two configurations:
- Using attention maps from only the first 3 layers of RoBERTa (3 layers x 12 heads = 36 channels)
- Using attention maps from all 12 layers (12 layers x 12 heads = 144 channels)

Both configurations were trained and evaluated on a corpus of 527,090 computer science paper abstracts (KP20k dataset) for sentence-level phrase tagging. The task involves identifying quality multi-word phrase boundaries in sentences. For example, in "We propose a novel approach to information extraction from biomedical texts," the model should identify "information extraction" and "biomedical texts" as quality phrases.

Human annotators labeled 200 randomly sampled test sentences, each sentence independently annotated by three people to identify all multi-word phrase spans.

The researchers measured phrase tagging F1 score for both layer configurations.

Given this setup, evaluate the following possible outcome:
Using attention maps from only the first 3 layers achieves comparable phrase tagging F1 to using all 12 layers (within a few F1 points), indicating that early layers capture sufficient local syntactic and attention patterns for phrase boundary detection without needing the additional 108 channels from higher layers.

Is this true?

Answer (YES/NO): YES